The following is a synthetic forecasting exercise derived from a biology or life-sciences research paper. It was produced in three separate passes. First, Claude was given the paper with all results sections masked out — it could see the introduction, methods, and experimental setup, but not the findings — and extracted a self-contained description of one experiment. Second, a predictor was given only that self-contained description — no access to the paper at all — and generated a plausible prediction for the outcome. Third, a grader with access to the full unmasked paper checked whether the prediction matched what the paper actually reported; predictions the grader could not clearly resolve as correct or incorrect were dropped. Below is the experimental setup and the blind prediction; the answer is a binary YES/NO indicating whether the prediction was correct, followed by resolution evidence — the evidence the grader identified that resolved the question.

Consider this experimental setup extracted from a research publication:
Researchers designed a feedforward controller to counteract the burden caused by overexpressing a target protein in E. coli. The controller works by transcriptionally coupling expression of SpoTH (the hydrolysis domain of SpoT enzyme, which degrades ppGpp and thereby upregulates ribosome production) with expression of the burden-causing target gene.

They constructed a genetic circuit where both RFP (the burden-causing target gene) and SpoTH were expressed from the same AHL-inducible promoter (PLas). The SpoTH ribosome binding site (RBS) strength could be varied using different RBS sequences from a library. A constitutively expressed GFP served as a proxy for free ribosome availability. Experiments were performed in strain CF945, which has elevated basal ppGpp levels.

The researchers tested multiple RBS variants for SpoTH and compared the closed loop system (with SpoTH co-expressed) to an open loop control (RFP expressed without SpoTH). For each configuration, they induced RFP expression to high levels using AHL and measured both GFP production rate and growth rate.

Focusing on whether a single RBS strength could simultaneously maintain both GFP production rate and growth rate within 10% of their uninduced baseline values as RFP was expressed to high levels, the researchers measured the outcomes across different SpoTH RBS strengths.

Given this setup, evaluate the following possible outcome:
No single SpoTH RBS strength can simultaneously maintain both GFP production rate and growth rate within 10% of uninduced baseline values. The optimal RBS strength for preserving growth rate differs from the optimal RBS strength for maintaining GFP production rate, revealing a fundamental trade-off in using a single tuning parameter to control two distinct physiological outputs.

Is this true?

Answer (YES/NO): YES